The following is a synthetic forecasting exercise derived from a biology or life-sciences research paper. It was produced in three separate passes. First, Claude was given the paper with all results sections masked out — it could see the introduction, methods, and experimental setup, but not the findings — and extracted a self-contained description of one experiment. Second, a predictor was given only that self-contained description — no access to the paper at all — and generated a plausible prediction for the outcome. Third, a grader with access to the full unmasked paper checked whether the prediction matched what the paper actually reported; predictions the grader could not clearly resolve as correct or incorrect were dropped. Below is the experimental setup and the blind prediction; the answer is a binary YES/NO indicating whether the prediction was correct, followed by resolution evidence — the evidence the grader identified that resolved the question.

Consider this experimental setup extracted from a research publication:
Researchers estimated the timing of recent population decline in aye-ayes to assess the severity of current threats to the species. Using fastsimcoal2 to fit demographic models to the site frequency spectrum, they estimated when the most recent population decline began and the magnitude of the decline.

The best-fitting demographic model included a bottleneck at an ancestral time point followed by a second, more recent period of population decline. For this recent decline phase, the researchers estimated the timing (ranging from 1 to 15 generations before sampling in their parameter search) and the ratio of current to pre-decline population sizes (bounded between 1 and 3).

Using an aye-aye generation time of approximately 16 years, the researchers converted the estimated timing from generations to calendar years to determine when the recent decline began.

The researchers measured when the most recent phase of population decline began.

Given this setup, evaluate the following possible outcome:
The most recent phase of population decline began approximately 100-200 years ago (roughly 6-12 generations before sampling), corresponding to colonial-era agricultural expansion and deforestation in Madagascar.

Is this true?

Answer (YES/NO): NO